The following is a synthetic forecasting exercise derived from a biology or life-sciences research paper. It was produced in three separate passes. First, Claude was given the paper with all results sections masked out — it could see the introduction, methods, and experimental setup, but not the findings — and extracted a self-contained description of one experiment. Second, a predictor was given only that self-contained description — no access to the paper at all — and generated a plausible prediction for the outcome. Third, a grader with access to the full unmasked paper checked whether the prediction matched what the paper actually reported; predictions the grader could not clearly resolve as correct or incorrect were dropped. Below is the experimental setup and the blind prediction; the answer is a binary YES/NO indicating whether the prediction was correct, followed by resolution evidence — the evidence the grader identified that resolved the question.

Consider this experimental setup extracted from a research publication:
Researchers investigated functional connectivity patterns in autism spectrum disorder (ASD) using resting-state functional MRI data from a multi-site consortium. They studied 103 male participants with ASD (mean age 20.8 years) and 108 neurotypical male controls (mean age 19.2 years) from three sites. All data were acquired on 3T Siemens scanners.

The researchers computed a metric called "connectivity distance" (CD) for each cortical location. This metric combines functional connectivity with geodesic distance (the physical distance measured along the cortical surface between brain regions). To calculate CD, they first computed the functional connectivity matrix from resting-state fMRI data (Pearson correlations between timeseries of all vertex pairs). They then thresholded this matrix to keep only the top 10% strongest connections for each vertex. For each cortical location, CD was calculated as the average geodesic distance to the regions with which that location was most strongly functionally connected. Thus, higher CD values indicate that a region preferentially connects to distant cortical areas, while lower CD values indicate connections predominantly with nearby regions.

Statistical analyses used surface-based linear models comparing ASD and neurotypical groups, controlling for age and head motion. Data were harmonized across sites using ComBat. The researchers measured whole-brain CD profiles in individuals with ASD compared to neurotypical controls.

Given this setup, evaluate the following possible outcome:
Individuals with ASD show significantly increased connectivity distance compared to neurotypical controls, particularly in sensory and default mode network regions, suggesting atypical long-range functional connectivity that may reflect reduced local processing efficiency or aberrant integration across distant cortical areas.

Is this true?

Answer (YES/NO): NO